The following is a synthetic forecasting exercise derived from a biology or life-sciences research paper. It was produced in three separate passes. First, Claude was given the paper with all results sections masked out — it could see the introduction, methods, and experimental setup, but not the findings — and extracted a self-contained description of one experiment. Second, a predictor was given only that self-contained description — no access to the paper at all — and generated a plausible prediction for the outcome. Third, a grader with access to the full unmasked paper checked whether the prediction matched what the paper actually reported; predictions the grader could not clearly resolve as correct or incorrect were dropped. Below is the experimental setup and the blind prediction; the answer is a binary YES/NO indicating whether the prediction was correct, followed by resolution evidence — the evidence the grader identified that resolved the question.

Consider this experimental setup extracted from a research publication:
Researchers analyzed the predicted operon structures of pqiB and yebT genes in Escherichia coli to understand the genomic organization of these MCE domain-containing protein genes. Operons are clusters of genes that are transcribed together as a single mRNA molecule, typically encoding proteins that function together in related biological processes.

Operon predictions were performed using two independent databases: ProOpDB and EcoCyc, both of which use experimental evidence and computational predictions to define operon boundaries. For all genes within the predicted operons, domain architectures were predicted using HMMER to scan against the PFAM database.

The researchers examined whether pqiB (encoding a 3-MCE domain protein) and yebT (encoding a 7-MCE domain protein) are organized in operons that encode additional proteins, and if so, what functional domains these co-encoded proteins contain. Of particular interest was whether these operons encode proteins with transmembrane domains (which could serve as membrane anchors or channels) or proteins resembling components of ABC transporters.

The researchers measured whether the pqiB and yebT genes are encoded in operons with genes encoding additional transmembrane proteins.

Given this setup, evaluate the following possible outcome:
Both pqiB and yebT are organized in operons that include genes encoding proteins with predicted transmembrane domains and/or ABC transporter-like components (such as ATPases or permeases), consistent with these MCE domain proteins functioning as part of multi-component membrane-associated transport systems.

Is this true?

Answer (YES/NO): YES